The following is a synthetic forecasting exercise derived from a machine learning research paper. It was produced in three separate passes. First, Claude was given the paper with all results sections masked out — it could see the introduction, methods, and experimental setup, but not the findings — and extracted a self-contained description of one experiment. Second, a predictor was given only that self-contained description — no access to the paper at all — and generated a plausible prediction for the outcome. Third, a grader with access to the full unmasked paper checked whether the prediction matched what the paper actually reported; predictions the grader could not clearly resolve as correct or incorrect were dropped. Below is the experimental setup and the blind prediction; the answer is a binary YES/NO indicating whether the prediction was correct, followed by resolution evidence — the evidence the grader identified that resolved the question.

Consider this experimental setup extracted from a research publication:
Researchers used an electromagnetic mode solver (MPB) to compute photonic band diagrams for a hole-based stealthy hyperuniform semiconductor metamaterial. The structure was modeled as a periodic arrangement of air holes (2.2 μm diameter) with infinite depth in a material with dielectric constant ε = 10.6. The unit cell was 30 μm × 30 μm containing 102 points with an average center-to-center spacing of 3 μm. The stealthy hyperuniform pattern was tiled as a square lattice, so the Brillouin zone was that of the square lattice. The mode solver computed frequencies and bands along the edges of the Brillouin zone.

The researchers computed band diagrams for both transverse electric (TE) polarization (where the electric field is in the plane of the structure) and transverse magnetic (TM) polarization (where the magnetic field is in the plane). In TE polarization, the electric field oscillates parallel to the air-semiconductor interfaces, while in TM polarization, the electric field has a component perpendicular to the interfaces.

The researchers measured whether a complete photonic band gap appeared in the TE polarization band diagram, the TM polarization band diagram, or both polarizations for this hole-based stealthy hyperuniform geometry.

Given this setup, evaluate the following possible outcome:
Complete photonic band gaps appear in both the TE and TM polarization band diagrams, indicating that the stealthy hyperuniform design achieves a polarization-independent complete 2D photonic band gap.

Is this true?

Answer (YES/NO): NO